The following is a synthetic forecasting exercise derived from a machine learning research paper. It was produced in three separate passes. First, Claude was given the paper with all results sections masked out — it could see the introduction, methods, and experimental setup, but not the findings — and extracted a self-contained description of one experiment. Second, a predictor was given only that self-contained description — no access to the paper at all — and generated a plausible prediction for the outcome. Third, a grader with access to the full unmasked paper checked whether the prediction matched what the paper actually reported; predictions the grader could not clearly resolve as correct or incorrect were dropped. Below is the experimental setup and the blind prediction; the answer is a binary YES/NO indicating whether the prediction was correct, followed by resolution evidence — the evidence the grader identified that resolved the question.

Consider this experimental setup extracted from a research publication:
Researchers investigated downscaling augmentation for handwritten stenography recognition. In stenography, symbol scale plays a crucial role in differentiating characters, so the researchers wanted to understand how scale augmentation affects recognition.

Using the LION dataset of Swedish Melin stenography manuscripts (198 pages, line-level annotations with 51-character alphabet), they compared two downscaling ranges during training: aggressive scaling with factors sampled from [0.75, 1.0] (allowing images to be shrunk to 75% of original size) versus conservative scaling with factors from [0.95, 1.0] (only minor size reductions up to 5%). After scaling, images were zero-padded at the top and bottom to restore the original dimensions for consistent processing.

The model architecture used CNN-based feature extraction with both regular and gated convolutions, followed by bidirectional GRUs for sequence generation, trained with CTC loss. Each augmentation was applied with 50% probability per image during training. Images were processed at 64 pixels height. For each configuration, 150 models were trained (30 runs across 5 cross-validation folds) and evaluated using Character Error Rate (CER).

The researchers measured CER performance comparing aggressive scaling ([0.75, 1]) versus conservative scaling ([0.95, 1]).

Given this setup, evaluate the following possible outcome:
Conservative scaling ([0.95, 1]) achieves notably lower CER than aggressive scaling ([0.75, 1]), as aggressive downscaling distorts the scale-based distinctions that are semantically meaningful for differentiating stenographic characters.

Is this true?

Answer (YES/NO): NO